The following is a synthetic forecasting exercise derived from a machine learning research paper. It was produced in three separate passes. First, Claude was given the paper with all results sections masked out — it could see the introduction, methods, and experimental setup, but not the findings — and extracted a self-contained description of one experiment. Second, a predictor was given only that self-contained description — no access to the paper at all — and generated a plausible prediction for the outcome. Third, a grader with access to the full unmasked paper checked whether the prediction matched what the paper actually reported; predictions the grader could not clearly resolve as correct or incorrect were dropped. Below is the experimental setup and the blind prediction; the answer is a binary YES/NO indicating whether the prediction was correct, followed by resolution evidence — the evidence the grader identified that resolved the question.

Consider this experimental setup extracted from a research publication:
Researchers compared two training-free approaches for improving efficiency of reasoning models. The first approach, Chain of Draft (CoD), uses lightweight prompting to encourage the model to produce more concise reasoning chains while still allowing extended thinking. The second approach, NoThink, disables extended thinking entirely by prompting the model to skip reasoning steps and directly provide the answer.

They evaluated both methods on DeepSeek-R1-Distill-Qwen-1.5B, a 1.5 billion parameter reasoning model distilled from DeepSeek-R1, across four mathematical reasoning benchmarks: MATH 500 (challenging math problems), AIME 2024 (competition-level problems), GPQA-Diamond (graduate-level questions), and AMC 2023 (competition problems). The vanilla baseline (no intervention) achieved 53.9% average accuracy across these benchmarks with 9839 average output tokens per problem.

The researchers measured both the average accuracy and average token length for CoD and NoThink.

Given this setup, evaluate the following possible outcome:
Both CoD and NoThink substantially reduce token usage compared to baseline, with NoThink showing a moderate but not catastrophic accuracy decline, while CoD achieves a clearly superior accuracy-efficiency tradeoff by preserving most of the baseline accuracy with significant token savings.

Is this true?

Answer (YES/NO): NO